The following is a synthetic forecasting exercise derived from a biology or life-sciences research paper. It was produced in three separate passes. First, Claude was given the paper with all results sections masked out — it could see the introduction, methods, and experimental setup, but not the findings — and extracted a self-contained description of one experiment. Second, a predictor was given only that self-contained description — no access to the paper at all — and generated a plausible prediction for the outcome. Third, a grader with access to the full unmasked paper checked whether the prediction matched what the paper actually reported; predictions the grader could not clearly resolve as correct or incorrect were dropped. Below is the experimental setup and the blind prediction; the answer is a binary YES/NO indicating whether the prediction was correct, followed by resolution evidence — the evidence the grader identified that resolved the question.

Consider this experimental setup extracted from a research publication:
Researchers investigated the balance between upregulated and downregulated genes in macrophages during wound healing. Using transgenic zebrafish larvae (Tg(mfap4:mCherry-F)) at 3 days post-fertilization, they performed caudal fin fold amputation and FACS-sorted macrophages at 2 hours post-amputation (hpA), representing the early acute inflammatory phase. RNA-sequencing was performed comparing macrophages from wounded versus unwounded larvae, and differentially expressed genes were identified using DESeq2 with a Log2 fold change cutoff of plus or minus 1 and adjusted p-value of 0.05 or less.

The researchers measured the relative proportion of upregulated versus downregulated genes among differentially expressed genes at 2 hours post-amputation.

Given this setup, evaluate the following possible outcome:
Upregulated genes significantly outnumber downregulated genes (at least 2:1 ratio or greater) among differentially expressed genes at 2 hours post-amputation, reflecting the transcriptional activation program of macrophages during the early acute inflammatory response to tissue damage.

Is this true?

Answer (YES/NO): YES